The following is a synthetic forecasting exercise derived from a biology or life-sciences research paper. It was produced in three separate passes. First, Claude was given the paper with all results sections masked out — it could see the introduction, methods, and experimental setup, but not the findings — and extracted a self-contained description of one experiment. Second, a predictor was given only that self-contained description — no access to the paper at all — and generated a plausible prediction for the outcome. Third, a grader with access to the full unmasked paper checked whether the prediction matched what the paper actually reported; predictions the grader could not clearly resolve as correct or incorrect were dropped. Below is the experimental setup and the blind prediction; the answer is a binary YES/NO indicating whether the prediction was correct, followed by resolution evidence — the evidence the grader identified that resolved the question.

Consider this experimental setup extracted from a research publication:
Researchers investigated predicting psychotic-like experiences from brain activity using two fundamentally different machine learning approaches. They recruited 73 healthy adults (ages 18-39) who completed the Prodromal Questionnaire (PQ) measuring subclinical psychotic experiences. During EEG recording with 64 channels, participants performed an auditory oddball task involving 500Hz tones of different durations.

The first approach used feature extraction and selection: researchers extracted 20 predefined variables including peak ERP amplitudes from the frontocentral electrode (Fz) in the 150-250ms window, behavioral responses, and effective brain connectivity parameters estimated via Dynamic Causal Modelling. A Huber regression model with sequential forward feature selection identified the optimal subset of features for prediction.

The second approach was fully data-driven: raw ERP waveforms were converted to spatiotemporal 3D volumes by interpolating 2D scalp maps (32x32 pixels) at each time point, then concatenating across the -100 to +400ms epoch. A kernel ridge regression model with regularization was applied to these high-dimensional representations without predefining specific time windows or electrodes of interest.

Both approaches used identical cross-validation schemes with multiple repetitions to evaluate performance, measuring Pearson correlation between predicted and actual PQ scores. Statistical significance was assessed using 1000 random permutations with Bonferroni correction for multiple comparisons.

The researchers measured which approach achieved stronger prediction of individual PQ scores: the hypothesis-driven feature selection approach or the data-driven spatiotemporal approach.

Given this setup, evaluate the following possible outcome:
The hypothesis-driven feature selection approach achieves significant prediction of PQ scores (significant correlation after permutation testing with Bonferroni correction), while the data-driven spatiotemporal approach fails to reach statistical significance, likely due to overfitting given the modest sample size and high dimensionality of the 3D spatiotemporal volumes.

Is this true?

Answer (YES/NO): NO